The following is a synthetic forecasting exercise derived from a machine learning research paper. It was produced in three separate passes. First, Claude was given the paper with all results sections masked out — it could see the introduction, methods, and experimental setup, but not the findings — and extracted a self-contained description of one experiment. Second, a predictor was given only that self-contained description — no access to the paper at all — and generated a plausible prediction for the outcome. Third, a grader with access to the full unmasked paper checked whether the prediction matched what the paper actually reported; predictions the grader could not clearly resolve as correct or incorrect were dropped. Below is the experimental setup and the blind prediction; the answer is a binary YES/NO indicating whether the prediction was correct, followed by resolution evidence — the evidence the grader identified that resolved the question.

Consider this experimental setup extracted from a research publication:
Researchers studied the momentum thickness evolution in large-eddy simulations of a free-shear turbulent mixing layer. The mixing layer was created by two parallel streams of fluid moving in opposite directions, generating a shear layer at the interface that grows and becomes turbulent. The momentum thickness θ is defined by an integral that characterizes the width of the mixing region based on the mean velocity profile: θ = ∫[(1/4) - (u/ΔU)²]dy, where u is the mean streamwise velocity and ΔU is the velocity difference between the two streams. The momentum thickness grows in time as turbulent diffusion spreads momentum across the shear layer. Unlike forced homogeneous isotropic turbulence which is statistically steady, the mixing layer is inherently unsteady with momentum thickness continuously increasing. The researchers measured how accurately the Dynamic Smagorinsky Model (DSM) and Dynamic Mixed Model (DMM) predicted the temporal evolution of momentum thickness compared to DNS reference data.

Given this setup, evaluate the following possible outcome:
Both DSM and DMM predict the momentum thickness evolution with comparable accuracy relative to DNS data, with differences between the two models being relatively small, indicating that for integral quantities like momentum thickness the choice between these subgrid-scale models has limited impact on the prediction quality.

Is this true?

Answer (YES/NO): NO